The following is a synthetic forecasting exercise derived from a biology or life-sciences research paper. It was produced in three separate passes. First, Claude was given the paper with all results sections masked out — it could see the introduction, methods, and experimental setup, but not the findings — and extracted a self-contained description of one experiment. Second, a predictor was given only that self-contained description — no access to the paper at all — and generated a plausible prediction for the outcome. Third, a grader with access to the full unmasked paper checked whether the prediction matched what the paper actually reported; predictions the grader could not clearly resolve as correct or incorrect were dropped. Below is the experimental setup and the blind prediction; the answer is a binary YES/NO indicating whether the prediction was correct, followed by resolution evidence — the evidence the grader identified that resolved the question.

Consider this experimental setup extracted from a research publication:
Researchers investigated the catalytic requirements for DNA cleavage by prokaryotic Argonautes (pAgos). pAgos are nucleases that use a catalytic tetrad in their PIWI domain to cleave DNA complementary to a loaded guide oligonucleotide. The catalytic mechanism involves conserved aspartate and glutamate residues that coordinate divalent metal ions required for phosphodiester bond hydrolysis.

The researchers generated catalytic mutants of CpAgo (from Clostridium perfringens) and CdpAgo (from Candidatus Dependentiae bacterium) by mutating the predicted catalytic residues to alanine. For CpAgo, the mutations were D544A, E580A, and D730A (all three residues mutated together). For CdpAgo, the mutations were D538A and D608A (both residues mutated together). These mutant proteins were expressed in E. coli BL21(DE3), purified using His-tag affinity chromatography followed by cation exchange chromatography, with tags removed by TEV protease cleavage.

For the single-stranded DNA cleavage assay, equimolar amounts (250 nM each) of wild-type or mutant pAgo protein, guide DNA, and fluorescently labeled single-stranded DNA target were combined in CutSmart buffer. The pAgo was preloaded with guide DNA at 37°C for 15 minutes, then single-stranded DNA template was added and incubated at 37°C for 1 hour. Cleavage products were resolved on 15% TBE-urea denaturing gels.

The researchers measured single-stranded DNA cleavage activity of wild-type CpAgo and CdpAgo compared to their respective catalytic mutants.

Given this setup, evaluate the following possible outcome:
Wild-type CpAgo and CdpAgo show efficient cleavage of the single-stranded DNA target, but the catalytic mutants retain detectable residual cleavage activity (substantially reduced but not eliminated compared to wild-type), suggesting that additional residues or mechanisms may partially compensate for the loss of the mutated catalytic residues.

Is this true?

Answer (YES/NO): NO